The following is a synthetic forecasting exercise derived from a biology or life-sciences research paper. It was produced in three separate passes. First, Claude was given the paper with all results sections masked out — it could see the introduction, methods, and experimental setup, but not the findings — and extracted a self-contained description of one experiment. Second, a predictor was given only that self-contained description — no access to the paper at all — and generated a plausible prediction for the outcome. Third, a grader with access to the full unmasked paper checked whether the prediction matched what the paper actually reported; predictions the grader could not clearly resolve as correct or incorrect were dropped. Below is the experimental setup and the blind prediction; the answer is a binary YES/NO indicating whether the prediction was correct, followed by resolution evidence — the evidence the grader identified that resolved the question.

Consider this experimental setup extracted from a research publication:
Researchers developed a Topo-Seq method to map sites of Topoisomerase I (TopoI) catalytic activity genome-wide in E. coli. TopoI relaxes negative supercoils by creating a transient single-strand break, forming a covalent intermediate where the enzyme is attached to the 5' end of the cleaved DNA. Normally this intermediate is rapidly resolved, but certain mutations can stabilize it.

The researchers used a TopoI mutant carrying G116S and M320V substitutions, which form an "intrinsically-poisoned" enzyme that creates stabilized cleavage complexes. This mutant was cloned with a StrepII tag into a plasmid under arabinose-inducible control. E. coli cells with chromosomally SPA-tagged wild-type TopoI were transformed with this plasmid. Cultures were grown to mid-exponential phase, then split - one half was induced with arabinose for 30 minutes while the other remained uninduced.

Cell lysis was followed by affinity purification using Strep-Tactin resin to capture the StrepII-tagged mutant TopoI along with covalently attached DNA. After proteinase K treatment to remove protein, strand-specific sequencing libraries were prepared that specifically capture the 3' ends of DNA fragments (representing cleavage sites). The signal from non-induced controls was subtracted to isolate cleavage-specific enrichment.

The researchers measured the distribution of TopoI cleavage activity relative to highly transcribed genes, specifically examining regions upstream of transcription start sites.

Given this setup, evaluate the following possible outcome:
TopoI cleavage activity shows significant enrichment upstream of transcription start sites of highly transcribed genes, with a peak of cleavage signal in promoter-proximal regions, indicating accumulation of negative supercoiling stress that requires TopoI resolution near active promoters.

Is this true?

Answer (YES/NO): NO